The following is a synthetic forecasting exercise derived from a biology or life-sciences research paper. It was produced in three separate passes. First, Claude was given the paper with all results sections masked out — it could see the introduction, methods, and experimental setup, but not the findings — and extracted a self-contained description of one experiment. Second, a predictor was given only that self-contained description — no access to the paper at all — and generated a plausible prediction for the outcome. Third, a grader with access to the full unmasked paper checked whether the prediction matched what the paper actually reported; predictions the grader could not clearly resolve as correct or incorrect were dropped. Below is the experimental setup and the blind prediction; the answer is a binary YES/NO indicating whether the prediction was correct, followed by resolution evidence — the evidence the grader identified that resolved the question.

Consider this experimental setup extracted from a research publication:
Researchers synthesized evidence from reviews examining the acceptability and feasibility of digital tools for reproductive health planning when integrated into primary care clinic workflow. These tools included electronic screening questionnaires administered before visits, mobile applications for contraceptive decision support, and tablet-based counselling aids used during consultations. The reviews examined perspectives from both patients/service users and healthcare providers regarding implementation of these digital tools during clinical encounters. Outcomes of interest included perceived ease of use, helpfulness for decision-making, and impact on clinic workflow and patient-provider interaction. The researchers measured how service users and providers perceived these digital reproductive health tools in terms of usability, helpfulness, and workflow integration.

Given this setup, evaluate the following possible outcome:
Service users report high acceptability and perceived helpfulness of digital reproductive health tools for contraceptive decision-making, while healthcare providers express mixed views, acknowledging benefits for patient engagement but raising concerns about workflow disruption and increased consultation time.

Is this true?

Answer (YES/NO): NO